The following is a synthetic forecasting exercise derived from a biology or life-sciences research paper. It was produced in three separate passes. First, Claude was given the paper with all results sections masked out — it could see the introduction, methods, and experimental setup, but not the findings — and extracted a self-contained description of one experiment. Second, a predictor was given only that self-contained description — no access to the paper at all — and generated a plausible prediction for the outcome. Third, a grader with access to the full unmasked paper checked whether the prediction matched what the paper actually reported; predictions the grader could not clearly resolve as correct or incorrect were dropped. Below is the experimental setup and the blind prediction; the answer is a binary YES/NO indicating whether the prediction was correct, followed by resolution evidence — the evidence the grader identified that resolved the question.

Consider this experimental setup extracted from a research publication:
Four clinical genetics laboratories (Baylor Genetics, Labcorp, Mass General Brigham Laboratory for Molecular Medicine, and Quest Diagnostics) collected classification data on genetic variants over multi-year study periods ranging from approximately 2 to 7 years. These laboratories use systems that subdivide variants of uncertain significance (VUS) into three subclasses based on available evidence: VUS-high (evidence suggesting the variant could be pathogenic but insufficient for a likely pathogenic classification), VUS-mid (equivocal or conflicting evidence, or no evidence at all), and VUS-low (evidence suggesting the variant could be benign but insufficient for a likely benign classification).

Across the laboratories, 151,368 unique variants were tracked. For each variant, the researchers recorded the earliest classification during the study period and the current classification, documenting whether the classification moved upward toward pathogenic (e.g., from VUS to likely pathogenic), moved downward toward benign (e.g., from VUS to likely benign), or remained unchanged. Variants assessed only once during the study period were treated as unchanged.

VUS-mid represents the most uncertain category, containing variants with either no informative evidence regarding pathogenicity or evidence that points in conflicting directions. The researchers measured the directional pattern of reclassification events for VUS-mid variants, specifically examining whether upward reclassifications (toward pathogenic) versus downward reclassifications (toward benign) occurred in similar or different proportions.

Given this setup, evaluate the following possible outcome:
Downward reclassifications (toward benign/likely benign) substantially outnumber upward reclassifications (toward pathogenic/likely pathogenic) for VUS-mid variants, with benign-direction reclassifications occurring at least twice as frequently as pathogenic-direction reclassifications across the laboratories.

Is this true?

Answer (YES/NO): YES